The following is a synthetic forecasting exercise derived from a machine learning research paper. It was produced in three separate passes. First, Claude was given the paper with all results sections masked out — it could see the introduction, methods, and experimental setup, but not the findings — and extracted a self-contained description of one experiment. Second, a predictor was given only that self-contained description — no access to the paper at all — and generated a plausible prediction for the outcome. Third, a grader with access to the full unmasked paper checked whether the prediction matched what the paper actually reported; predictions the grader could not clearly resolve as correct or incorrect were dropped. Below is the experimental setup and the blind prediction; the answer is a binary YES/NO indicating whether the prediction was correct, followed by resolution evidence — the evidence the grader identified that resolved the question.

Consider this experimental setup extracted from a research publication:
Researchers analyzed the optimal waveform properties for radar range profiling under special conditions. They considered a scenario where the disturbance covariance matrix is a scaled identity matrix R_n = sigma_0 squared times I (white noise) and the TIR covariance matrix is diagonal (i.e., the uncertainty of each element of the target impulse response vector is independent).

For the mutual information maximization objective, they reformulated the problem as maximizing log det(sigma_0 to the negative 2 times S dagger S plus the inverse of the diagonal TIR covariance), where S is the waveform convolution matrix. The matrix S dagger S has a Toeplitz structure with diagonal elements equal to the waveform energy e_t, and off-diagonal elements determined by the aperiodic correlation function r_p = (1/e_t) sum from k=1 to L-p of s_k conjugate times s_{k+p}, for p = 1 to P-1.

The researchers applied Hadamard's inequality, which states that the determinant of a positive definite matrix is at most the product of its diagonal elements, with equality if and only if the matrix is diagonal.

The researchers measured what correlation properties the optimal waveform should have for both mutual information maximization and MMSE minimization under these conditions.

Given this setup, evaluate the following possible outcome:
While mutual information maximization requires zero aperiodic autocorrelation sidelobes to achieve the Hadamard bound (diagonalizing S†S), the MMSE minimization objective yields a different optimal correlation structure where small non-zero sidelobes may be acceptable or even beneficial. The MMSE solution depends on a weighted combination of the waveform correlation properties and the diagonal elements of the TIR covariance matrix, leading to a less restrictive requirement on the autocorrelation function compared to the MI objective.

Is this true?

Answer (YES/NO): NO